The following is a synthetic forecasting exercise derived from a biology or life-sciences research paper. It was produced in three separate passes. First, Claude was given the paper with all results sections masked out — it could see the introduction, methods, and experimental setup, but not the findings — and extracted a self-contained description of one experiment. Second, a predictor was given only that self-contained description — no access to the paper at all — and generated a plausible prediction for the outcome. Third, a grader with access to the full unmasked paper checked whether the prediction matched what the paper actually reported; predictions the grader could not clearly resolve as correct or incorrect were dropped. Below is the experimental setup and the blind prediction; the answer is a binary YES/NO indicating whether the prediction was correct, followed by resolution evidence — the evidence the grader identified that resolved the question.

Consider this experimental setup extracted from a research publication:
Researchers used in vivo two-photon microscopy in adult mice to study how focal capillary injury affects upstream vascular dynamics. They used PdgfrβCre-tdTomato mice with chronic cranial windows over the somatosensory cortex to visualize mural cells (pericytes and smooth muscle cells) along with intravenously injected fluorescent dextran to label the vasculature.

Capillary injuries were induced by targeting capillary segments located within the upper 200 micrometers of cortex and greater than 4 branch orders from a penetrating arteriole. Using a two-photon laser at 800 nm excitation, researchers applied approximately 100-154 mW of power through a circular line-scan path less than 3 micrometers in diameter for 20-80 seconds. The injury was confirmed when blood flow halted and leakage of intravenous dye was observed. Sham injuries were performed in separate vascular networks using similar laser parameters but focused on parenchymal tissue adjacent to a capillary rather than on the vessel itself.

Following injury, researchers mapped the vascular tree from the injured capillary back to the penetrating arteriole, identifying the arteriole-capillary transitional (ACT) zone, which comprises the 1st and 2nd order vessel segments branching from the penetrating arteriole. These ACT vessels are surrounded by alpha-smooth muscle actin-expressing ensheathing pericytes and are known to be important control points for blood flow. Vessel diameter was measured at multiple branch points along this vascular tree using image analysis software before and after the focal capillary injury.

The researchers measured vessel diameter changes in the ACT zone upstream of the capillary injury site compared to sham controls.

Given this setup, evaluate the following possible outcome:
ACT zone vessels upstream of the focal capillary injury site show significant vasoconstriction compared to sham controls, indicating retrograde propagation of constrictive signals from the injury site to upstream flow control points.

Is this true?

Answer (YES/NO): YES